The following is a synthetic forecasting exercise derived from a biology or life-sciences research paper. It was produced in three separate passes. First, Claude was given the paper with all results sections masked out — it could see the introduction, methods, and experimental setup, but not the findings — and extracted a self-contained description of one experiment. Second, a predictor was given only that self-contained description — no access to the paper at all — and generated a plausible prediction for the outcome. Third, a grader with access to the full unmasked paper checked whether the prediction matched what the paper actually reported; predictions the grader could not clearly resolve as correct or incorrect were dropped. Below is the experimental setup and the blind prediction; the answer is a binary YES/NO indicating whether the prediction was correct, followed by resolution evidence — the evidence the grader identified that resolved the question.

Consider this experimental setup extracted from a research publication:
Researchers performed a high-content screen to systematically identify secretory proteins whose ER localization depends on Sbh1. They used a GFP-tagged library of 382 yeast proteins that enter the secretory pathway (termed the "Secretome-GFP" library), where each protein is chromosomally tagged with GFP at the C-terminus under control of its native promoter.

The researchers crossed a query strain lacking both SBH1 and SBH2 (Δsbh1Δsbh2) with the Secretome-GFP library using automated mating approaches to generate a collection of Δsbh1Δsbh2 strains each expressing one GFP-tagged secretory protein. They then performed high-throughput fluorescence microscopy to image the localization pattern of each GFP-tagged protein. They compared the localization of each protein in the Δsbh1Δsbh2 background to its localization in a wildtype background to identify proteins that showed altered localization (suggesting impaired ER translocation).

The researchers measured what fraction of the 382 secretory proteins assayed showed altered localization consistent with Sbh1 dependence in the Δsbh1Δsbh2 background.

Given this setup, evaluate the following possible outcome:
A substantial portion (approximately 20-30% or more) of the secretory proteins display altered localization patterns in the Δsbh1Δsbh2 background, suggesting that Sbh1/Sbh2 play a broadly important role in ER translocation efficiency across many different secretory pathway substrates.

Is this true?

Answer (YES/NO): NO